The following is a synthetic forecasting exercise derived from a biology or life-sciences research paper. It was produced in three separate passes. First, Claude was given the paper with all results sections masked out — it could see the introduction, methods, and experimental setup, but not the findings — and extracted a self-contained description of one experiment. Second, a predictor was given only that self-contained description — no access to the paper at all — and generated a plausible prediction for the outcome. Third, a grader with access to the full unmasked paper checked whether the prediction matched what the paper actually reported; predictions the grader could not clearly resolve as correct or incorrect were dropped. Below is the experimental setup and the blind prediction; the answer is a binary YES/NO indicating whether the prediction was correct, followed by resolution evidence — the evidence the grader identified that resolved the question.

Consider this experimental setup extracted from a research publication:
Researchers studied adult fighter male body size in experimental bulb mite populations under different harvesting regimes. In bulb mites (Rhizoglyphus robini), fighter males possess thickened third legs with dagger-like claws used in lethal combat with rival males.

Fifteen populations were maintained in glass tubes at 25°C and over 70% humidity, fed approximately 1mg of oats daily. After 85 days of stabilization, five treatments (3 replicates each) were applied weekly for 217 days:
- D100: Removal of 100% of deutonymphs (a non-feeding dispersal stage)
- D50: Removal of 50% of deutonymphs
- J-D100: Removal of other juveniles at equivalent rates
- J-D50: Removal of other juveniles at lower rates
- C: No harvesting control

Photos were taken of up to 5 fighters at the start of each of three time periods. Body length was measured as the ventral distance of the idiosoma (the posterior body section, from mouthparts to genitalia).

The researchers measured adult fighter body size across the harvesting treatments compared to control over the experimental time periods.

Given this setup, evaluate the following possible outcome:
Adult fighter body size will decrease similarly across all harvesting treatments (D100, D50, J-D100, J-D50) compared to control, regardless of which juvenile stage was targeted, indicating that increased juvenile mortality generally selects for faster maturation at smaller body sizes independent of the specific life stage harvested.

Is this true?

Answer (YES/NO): NO